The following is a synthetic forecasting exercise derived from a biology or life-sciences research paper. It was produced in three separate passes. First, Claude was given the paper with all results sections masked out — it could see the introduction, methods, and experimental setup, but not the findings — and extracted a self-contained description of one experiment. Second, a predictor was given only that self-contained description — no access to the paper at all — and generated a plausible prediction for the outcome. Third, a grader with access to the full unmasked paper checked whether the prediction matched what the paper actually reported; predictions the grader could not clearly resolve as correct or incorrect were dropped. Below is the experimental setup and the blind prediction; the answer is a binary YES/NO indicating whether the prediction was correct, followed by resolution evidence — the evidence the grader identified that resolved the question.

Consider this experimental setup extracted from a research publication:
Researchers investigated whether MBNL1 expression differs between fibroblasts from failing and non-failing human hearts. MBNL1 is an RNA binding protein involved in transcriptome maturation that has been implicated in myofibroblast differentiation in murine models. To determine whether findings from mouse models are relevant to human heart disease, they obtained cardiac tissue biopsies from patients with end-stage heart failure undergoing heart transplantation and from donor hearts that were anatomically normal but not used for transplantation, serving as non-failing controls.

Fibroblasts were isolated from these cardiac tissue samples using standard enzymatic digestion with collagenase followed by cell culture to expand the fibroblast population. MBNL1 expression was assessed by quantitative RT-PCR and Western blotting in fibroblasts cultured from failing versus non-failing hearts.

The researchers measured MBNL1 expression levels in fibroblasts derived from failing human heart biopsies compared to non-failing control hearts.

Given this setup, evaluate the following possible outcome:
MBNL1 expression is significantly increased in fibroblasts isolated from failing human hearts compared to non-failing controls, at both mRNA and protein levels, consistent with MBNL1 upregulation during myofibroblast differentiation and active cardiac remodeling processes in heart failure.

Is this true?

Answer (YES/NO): NO